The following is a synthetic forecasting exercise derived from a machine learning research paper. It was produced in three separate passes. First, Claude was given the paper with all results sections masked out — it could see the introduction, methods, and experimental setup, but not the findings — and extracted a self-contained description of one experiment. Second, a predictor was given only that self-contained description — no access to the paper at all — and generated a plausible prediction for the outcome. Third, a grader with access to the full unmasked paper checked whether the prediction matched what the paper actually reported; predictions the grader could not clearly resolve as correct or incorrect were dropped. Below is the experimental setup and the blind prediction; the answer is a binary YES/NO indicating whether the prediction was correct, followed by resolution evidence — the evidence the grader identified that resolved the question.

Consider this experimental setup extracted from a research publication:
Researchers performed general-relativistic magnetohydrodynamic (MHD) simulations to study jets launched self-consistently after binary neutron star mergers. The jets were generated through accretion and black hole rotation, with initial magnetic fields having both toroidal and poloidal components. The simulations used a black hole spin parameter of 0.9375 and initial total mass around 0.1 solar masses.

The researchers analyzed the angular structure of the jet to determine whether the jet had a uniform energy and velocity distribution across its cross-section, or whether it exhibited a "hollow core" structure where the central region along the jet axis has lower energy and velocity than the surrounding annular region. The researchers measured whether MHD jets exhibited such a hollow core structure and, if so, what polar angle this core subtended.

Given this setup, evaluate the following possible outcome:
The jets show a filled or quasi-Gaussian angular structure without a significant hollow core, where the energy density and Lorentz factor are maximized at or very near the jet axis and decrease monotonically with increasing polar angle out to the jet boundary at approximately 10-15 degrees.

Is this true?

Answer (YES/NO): NO